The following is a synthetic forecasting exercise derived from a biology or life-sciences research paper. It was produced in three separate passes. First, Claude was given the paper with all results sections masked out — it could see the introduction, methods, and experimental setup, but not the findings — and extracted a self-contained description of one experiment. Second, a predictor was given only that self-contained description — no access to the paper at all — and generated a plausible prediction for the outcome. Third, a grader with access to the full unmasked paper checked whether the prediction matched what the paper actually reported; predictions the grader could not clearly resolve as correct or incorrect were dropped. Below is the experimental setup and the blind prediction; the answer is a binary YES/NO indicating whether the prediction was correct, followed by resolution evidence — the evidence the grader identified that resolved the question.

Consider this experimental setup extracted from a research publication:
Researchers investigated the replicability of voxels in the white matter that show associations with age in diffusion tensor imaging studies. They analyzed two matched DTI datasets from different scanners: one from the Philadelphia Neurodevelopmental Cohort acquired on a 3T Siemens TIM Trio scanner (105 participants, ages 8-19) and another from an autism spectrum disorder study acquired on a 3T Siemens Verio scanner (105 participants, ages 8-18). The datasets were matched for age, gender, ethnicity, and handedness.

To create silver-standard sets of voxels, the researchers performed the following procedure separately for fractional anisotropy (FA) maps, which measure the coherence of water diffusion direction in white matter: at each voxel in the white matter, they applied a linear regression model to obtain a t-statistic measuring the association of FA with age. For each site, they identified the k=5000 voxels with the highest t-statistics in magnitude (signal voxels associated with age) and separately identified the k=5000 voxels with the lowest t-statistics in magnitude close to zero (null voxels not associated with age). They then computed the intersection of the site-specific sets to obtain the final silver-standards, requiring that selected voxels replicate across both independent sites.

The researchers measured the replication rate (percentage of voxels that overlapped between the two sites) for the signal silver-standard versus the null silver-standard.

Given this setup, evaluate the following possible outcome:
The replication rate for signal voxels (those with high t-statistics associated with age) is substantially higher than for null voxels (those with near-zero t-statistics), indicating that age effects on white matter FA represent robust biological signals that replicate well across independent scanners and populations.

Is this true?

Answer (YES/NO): YES